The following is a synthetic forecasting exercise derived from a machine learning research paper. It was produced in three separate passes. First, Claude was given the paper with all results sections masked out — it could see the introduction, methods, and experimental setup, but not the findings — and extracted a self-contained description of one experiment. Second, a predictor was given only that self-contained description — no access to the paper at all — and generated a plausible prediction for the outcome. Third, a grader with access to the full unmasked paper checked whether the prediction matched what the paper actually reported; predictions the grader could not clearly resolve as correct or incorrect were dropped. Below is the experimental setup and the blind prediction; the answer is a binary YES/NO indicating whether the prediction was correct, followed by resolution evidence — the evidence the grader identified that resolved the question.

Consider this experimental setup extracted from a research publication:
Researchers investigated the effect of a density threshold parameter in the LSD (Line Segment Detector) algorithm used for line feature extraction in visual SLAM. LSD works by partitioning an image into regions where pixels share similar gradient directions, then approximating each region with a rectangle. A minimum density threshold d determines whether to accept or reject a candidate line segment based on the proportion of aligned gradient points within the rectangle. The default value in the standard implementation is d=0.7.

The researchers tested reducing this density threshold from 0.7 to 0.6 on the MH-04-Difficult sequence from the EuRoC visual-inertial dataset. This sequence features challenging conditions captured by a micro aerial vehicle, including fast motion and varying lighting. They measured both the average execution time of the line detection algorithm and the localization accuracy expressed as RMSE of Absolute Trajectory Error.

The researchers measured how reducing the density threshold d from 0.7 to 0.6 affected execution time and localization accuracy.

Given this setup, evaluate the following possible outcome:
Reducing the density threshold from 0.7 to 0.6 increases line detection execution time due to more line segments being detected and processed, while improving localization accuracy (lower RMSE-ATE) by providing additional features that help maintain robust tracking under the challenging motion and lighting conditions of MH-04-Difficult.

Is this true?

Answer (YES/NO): NO